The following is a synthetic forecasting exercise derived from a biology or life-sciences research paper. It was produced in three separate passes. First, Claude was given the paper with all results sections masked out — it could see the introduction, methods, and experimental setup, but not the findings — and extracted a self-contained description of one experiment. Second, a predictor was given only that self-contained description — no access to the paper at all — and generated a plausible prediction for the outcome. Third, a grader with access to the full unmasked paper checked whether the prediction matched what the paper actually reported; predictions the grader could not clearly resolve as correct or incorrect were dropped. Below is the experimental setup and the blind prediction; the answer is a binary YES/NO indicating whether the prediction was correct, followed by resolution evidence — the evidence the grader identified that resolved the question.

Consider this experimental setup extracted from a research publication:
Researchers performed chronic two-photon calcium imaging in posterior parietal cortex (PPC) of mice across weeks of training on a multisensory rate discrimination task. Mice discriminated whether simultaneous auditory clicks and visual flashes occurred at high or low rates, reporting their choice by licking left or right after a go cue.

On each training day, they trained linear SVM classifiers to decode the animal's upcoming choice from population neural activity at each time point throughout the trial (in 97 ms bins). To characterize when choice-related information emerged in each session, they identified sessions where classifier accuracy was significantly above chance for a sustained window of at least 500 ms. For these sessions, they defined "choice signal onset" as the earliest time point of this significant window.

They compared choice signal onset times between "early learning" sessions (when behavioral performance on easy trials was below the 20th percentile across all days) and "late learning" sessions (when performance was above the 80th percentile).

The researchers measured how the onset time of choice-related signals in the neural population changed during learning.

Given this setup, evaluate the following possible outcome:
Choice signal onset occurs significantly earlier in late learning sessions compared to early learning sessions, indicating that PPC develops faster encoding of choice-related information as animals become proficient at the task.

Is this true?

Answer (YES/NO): YES